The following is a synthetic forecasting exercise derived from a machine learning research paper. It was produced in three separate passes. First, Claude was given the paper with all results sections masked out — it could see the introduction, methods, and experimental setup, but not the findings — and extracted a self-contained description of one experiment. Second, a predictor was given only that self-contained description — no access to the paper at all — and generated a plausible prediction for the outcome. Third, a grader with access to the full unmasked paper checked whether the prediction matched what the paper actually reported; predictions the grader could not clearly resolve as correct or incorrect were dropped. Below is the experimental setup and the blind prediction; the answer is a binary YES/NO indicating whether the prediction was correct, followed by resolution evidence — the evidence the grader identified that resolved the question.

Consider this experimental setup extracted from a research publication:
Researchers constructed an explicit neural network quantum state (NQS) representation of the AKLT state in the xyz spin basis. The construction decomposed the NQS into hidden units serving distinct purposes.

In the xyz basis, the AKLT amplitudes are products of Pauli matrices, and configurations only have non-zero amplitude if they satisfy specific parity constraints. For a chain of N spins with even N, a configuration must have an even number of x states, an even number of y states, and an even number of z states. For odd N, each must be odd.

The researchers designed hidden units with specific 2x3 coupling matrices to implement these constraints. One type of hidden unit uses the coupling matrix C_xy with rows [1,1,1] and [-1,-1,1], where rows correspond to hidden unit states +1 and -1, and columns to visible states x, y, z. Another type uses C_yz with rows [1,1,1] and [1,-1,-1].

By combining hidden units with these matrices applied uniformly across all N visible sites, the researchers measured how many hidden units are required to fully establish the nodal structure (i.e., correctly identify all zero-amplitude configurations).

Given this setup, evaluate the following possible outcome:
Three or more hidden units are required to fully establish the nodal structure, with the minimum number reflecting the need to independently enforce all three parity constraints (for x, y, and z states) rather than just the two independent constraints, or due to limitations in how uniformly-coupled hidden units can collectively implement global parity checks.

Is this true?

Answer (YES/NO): NO